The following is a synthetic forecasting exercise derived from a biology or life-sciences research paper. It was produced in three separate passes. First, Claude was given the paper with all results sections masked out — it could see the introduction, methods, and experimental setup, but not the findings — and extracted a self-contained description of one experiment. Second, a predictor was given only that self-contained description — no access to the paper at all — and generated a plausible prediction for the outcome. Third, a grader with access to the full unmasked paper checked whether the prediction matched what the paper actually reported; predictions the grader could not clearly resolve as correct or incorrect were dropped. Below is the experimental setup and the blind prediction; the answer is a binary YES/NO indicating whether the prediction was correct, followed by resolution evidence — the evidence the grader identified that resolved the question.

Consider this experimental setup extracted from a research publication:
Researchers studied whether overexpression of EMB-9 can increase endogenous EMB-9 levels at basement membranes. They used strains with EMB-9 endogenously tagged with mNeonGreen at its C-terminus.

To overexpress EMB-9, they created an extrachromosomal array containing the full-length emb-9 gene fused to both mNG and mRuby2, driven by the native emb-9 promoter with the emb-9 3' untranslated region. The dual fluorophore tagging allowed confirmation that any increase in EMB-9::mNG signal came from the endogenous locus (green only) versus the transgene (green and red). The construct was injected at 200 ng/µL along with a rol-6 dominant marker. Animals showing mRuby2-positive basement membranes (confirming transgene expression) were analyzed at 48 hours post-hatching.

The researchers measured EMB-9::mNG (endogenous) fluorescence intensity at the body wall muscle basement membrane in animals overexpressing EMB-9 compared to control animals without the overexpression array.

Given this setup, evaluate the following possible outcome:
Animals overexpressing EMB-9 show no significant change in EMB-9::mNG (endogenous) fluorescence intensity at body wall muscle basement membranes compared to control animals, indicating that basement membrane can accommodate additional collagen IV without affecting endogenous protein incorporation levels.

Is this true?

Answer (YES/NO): NO